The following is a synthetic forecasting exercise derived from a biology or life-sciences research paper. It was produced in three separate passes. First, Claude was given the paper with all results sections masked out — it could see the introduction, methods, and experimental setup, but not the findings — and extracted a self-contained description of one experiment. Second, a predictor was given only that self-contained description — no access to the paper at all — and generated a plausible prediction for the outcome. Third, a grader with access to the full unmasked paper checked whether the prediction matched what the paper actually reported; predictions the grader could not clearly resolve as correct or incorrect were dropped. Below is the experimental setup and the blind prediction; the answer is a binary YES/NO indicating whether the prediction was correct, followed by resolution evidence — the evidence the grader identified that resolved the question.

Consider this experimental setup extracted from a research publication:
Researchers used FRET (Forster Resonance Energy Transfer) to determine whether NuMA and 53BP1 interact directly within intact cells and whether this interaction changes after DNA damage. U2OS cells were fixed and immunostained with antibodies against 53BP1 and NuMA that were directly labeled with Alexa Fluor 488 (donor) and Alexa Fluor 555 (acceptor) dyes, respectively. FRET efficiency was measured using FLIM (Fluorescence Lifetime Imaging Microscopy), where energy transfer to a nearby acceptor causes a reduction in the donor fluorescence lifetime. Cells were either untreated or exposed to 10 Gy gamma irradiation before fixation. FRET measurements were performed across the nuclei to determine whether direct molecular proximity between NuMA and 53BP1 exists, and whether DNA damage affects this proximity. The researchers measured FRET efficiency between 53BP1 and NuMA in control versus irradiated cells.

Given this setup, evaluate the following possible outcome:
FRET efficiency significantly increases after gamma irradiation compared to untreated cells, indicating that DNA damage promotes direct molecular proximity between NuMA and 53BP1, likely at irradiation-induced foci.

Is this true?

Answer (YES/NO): NO